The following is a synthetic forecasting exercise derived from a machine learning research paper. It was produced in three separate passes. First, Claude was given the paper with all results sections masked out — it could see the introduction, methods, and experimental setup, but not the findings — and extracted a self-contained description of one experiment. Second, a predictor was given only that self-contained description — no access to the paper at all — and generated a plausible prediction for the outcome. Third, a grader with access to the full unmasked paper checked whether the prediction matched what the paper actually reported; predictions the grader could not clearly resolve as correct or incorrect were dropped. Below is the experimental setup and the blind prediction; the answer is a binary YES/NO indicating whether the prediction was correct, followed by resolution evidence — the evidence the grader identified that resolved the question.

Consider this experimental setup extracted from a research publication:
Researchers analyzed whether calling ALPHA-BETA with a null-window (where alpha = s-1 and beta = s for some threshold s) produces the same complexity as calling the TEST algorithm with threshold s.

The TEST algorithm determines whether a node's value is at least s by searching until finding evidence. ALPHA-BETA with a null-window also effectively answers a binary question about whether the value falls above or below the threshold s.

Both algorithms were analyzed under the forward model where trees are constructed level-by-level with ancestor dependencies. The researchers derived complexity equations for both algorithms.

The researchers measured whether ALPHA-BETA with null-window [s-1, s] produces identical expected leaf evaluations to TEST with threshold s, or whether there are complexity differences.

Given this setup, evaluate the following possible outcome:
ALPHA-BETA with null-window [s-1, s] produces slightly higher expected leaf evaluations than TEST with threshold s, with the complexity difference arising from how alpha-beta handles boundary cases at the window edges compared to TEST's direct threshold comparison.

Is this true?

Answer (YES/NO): NO